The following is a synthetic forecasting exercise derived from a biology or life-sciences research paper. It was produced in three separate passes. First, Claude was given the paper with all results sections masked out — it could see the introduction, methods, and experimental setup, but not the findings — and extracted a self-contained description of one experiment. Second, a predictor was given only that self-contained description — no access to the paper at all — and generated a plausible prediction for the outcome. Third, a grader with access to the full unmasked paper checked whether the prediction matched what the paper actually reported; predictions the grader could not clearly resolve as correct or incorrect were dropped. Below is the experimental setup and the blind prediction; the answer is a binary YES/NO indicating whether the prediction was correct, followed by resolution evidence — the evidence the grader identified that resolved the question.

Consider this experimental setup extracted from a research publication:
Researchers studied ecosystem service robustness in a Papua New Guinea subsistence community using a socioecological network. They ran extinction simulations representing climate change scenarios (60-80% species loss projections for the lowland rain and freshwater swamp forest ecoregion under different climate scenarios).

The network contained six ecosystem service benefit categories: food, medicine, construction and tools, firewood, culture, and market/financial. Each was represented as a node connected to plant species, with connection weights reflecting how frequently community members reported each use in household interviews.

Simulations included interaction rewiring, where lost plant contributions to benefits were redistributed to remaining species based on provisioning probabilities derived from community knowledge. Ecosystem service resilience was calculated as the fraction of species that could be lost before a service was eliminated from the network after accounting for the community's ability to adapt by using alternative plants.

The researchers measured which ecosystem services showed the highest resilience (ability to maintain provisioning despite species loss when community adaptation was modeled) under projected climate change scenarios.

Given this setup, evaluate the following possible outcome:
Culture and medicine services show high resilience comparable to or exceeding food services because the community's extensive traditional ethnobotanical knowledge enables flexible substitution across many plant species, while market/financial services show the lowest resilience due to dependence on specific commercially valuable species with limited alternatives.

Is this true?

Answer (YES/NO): NO